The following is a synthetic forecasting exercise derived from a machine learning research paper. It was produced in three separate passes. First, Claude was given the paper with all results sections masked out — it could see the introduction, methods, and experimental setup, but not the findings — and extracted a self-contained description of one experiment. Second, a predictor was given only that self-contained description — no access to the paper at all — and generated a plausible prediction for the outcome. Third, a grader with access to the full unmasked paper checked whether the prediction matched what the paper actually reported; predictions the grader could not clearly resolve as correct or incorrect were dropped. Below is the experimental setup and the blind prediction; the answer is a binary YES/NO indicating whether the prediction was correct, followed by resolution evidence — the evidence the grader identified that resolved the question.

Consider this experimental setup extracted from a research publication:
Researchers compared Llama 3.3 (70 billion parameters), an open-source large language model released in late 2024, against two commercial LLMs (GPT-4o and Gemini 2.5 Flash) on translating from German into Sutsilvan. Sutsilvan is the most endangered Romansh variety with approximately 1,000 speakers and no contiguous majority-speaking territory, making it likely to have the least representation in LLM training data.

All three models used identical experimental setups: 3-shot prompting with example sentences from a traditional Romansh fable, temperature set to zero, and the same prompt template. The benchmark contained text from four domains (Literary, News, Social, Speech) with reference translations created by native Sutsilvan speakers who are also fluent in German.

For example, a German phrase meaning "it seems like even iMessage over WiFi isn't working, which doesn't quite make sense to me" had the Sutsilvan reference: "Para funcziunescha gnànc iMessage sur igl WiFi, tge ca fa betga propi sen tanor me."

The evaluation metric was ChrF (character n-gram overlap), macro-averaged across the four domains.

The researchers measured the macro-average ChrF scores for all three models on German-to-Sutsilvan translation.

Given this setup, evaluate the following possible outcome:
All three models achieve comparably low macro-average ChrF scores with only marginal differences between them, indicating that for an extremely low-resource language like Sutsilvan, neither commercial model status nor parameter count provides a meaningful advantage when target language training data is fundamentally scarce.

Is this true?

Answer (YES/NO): NO